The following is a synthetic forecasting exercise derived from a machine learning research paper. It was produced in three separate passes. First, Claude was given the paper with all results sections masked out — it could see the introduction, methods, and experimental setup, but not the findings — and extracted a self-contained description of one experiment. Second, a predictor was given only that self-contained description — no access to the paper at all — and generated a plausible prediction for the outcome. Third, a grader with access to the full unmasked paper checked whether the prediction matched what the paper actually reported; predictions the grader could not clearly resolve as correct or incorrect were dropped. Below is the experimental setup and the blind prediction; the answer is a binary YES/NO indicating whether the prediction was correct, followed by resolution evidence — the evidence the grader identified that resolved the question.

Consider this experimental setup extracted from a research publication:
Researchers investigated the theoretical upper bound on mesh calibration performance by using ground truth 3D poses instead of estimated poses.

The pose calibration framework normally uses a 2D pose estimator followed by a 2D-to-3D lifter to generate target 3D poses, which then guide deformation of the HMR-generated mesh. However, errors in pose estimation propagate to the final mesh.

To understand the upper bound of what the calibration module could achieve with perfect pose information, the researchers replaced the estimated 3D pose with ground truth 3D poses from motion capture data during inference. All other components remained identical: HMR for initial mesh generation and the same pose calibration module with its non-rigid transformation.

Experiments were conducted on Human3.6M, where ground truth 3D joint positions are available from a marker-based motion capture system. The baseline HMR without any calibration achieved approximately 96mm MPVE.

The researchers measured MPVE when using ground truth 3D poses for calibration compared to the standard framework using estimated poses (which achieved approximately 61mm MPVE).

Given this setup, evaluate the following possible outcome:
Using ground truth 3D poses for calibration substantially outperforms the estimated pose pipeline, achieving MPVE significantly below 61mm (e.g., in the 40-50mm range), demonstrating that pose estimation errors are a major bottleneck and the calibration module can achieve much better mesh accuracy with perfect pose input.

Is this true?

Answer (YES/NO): YES